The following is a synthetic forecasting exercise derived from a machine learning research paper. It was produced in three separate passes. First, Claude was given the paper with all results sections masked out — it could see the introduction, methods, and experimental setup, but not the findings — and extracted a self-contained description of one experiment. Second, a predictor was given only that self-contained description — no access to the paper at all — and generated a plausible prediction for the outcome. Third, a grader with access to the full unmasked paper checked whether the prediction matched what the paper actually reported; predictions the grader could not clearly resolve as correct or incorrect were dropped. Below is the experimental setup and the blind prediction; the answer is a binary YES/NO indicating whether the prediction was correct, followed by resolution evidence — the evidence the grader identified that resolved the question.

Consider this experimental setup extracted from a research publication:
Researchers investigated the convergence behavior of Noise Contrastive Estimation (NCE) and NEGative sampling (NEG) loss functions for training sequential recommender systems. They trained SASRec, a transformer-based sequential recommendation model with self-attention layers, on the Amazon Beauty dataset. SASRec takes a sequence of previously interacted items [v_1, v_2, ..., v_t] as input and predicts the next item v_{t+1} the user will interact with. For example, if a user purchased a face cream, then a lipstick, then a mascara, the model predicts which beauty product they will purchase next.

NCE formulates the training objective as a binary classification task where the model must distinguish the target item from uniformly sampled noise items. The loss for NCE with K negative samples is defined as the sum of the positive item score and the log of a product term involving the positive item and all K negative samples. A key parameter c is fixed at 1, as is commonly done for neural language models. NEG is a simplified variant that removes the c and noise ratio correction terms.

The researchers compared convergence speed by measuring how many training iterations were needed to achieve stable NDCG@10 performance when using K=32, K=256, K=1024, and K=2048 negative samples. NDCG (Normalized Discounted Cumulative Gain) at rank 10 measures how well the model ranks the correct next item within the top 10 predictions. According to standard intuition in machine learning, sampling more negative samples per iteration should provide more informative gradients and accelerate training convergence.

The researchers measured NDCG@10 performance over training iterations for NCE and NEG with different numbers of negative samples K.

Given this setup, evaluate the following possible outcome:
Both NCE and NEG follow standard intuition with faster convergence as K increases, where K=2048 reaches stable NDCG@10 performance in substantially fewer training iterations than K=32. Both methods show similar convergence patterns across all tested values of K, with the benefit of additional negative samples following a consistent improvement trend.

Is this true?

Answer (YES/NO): NO